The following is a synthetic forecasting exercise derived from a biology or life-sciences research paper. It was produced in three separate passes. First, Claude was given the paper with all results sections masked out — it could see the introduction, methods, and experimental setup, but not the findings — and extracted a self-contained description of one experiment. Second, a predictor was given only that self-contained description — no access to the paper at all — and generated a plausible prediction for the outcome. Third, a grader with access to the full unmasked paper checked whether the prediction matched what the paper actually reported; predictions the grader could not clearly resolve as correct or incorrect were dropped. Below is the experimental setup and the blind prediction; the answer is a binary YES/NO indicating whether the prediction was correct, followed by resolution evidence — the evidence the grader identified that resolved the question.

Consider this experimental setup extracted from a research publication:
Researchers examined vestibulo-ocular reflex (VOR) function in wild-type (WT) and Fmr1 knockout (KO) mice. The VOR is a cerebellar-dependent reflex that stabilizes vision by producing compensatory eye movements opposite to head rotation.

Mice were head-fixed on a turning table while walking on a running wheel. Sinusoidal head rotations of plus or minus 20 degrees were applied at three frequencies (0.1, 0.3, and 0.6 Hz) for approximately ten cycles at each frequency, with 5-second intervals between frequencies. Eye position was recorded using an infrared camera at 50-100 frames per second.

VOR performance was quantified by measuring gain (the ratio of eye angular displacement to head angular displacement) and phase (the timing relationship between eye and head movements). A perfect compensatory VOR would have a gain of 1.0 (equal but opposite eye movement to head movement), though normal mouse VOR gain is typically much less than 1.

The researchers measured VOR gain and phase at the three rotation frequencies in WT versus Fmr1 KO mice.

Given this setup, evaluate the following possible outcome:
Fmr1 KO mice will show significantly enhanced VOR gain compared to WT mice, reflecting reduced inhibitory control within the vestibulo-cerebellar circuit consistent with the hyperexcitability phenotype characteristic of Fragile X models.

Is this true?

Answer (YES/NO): NO